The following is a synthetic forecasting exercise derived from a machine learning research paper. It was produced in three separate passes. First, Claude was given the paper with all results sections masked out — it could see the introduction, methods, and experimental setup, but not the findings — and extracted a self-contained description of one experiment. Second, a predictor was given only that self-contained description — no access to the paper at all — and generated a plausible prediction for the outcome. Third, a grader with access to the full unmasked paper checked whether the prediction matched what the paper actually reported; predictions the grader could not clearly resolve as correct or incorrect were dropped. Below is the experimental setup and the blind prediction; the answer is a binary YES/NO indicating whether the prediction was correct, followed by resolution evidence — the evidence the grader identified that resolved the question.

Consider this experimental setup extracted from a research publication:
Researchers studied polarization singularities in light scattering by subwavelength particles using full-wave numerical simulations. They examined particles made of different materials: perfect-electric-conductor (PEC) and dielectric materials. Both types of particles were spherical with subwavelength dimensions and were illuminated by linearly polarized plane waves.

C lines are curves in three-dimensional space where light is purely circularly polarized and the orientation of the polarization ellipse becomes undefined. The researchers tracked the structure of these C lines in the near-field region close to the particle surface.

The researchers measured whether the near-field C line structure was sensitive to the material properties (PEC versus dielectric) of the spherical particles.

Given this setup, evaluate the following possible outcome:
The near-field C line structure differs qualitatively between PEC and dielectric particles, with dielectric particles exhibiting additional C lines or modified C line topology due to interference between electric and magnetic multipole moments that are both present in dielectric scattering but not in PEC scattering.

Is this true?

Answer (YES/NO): NO